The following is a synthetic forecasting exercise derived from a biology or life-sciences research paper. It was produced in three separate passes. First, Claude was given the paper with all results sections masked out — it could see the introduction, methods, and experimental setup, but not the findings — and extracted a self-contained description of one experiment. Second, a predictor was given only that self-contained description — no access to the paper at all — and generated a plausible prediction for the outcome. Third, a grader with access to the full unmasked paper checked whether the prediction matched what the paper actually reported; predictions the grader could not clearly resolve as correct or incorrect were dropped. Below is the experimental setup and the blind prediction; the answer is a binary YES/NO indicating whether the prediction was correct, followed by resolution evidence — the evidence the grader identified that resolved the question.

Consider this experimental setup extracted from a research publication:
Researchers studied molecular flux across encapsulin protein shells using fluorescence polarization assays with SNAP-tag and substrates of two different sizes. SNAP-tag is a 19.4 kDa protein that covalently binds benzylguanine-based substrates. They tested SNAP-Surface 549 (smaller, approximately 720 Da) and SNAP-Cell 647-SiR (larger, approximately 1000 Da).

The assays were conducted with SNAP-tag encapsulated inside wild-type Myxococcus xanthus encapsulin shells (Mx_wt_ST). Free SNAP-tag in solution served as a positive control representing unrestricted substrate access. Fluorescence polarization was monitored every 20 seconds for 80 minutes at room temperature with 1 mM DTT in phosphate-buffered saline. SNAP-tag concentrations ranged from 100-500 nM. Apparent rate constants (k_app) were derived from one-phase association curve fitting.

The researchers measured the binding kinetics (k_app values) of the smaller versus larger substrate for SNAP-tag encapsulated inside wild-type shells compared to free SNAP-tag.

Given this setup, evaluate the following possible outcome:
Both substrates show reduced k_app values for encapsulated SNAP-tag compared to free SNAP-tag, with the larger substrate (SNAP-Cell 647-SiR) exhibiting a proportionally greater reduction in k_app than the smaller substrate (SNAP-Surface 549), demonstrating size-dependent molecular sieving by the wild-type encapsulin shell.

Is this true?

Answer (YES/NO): NO